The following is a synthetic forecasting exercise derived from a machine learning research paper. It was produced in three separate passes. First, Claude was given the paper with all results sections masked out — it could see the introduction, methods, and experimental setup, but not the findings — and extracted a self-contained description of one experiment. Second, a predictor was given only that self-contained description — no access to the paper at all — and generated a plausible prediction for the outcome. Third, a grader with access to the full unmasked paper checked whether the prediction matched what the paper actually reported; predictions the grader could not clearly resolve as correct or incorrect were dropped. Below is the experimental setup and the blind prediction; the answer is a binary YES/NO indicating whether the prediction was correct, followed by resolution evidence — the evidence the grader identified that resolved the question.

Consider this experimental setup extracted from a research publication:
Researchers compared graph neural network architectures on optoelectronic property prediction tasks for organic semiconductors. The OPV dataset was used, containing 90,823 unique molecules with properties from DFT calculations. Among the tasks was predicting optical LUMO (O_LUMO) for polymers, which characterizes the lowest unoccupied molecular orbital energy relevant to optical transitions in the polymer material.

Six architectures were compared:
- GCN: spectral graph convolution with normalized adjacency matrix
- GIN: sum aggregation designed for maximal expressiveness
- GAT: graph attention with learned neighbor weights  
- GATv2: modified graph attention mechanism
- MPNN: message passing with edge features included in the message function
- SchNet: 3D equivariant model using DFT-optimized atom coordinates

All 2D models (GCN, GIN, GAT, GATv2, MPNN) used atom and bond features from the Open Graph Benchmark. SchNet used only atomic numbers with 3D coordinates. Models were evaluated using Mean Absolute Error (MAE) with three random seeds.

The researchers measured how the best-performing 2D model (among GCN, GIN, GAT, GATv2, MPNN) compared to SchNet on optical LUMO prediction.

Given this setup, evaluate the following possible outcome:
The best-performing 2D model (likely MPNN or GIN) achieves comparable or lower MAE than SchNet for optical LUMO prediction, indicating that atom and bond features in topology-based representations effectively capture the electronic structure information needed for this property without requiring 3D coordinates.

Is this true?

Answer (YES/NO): YES